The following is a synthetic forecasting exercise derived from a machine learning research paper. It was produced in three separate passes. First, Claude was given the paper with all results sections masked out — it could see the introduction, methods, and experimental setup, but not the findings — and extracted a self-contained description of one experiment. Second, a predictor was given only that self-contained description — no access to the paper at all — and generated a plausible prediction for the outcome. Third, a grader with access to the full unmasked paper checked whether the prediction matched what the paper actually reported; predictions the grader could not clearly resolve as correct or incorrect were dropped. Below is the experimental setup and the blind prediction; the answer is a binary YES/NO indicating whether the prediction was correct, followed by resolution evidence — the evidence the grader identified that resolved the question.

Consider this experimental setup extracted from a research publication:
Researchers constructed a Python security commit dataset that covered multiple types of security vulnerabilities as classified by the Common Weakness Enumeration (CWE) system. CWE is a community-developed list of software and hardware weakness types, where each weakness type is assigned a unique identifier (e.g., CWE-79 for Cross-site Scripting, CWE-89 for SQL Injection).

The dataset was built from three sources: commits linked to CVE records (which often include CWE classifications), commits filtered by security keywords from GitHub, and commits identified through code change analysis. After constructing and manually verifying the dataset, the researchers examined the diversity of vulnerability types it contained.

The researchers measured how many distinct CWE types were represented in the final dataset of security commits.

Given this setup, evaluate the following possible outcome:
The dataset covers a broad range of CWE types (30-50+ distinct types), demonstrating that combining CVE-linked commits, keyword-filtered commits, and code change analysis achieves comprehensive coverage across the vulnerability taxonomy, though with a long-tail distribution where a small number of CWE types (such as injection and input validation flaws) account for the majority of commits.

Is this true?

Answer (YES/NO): NO